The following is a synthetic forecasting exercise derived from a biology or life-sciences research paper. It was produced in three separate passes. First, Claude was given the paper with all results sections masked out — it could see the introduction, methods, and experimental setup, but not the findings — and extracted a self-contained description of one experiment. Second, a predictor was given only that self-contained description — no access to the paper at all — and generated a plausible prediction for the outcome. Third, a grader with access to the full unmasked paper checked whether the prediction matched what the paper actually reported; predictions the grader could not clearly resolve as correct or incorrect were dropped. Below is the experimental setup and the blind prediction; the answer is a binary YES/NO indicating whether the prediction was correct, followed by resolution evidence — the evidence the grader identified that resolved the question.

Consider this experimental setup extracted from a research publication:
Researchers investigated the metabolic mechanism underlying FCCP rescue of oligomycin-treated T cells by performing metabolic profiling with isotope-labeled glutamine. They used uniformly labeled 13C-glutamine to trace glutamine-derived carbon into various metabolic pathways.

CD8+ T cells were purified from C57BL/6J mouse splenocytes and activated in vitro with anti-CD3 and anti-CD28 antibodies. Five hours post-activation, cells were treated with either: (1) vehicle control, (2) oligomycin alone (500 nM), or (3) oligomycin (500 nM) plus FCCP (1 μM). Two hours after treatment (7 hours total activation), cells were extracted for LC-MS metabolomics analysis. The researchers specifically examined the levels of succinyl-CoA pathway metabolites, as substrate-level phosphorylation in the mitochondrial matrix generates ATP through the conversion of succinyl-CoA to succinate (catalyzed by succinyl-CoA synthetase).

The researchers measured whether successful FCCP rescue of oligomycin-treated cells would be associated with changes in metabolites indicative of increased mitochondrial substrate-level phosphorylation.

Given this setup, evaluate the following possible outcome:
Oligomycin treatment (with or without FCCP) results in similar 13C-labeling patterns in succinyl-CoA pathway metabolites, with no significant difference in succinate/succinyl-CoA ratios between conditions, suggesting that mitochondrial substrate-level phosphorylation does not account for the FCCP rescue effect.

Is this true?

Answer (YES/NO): NO